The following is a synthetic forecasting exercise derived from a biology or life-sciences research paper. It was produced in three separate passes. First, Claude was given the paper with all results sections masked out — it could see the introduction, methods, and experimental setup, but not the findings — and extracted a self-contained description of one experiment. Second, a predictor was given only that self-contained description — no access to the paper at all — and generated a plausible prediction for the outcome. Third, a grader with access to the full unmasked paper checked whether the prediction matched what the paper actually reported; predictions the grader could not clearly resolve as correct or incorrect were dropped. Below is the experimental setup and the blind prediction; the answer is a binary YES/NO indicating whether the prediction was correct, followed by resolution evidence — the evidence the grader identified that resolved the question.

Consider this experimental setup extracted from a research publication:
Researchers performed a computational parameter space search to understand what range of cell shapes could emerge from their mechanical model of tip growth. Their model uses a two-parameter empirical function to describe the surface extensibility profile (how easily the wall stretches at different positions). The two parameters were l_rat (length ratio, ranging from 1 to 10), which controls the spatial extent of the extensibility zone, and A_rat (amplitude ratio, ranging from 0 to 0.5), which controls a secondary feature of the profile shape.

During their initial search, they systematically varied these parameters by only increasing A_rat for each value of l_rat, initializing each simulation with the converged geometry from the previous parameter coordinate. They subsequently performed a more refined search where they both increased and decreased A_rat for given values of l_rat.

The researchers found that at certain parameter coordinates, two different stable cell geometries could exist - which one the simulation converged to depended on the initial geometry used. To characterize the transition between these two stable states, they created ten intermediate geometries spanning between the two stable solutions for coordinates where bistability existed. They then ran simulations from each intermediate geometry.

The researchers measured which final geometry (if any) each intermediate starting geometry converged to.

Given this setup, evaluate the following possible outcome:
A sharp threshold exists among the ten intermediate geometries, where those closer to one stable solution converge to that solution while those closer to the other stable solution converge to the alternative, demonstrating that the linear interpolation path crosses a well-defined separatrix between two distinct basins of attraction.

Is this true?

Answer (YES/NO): YES